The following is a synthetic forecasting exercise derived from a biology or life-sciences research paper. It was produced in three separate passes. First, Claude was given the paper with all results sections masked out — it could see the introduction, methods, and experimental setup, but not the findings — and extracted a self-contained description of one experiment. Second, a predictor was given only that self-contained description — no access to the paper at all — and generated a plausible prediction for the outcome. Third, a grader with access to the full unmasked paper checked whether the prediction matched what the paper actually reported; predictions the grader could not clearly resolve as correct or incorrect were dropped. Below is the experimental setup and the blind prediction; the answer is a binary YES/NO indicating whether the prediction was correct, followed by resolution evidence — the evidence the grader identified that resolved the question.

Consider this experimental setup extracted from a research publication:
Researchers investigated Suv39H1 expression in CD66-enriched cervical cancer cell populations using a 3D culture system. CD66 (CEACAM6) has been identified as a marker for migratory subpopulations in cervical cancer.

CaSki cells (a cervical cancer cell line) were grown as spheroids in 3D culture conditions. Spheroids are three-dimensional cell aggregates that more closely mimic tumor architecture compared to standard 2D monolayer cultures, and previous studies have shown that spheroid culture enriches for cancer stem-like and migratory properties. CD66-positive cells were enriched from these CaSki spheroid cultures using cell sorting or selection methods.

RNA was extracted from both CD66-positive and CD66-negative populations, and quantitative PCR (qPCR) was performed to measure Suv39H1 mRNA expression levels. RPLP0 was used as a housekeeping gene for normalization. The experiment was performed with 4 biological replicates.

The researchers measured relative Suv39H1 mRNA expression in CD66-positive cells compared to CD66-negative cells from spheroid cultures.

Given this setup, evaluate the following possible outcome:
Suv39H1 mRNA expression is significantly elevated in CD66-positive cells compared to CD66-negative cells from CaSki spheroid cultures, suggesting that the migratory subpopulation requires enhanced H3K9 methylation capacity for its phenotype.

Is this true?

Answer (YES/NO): NO